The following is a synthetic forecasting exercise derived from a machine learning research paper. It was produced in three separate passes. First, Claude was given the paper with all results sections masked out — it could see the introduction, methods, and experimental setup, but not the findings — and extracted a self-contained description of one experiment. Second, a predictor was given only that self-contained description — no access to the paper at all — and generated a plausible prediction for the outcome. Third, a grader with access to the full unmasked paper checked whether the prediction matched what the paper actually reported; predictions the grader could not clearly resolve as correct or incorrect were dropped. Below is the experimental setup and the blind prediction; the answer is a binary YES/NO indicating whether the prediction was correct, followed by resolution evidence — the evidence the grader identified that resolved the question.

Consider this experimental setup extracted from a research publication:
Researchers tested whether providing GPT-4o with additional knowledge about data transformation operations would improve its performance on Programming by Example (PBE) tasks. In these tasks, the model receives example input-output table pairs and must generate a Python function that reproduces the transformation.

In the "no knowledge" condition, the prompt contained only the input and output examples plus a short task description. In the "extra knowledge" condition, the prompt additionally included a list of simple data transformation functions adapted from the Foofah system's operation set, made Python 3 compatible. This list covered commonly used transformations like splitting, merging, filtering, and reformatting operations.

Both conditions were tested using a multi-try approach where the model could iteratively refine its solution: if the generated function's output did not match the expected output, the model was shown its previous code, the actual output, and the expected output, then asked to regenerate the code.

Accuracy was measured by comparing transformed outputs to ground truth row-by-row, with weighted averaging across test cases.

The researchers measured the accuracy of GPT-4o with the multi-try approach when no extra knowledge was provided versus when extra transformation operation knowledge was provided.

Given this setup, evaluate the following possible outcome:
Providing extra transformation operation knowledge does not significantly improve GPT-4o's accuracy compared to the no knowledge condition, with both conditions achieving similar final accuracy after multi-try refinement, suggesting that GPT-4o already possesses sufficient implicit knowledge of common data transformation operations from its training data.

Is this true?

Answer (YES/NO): NO